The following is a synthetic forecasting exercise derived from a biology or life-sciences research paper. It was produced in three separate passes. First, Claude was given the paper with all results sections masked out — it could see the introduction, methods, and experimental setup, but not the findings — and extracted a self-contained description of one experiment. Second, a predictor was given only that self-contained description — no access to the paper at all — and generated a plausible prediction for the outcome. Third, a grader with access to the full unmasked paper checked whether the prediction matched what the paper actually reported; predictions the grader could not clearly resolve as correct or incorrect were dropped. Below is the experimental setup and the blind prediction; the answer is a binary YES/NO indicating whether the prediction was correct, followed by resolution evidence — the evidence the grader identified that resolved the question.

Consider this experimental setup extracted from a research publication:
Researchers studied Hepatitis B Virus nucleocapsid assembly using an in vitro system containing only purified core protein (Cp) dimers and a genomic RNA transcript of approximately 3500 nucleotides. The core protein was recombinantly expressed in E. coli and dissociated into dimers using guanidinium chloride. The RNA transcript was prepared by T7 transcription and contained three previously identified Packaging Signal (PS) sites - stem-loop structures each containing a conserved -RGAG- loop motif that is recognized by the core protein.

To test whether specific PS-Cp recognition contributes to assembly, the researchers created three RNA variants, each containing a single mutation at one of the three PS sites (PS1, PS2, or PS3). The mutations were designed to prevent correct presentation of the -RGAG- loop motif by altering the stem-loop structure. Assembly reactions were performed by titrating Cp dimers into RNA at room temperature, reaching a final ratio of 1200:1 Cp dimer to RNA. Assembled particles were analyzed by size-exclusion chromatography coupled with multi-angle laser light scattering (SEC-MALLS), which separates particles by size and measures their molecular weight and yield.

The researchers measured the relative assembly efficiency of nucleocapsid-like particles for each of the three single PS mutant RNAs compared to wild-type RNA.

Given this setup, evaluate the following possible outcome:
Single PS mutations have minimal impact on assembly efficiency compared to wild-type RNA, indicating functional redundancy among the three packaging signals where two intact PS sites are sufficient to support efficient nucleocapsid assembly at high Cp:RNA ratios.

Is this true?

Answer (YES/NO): NO